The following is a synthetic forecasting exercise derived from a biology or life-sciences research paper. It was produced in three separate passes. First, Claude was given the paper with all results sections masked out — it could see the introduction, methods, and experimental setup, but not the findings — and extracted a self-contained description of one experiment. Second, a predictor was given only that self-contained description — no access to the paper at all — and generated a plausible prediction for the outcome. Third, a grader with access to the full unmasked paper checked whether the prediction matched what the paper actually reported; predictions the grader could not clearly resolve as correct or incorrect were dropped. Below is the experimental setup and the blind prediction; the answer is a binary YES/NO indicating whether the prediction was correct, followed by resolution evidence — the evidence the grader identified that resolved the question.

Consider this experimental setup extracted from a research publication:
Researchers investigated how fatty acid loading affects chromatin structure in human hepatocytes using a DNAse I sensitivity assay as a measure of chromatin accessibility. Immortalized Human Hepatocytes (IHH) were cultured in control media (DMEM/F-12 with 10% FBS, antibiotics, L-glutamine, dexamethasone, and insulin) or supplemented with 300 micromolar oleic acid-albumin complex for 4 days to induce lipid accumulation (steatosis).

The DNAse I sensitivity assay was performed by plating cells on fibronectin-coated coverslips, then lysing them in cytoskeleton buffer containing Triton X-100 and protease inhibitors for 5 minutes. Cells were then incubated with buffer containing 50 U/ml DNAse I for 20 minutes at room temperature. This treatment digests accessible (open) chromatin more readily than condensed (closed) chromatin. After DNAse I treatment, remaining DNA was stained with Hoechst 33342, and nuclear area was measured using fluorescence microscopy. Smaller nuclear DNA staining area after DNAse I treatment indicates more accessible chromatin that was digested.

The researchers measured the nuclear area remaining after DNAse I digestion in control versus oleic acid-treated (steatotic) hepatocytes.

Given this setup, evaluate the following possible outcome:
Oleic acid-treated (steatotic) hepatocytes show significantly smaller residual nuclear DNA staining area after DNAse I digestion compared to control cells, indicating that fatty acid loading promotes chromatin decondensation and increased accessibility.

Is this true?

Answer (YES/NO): YES